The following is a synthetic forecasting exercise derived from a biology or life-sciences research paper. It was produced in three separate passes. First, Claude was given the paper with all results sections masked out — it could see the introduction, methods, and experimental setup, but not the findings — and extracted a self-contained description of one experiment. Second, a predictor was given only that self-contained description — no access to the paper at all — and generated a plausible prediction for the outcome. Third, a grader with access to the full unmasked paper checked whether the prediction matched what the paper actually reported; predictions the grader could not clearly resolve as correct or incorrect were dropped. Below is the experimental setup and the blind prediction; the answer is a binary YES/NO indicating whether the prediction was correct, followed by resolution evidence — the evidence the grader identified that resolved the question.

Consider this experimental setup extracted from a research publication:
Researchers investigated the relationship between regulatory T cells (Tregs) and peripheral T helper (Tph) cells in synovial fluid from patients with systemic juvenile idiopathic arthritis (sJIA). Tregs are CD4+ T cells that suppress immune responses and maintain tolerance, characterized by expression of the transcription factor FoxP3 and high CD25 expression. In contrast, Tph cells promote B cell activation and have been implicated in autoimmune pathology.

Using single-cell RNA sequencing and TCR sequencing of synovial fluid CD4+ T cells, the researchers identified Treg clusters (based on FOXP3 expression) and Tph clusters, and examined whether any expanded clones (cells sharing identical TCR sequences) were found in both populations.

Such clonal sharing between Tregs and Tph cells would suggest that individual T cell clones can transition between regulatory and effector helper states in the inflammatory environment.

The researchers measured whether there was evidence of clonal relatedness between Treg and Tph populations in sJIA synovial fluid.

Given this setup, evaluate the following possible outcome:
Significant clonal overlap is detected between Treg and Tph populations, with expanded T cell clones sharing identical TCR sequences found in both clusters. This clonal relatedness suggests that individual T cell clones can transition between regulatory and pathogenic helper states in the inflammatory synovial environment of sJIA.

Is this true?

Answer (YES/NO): NO